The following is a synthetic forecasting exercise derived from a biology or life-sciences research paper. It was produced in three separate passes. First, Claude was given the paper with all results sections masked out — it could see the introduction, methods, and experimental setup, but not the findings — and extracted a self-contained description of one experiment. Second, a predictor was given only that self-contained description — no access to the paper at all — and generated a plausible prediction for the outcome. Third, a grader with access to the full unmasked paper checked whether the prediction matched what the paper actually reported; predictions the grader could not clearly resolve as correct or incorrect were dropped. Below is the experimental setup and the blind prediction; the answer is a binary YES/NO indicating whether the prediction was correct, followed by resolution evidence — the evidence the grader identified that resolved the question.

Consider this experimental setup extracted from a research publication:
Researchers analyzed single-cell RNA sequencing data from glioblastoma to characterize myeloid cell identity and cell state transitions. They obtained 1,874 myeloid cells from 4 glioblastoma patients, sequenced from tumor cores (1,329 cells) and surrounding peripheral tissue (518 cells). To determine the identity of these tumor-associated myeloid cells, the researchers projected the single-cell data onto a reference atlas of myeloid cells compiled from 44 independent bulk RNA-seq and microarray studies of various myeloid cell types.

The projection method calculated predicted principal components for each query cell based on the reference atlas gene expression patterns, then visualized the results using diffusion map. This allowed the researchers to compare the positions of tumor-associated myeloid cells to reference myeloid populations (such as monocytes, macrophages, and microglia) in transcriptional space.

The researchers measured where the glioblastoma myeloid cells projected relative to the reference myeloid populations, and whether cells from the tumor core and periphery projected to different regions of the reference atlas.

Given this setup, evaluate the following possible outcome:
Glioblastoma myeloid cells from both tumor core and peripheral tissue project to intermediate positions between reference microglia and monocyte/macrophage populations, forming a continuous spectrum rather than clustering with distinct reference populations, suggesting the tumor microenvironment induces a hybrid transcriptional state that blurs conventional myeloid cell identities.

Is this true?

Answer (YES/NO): NO